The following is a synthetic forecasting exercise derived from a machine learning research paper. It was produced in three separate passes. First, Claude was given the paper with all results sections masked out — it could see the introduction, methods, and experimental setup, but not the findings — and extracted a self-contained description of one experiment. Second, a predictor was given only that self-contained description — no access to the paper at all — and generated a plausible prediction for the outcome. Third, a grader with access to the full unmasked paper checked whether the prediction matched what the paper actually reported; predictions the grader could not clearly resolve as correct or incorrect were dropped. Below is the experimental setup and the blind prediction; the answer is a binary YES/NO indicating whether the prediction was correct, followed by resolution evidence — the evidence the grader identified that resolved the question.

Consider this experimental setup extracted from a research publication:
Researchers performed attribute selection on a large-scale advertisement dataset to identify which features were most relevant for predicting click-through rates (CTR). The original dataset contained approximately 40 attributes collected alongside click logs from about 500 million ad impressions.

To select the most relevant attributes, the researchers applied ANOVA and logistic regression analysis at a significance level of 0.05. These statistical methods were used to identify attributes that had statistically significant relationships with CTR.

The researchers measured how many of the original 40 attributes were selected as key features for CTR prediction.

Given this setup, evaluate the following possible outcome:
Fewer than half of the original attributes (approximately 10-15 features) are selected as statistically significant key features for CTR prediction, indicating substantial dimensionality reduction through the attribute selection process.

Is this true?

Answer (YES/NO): NO